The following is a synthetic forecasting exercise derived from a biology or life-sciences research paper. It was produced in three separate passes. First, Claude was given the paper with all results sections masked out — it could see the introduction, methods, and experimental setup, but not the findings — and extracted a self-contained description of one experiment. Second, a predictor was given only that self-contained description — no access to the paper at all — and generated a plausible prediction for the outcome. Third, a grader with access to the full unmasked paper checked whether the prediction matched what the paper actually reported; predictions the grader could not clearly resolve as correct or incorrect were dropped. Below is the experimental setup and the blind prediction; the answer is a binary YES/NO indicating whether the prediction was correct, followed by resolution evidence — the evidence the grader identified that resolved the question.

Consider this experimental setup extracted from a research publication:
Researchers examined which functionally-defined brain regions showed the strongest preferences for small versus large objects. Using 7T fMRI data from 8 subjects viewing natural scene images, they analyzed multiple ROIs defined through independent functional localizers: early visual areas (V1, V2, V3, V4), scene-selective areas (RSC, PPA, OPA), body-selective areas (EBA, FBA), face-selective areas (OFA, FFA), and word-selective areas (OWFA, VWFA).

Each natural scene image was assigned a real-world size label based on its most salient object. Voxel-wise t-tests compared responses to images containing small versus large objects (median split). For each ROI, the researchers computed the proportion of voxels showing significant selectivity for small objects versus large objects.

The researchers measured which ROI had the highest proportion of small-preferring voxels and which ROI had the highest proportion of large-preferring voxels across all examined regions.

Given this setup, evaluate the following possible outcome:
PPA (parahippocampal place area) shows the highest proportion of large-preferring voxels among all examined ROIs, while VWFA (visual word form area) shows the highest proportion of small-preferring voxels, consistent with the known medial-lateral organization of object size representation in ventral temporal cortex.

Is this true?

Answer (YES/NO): NO